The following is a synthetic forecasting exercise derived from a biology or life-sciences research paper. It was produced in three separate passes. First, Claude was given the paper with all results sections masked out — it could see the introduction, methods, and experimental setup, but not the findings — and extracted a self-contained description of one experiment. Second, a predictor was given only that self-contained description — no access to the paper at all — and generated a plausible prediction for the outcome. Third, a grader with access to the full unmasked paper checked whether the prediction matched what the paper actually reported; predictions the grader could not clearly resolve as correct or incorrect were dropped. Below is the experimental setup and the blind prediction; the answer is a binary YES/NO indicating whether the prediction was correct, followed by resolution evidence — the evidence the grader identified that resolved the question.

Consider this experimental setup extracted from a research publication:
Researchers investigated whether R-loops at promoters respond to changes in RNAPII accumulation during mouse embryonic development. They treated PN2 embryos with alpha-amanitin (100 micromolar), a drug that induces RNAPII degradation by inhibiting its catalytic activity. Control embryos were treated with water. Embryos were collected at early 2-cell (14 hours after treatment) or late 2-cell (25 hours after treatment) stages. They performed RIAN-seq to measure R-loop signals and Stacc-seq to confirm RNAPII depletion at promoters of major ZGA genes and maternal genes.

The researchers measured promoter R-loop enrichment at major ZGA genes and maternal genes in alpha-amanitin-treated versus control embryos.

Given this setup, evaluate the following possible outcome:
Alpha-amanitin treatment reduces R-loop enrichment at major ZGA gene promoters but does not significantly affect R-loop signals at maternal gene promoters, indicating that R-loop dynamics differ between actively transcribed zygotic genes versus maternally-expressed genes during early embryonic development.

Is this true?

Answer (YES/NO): NO